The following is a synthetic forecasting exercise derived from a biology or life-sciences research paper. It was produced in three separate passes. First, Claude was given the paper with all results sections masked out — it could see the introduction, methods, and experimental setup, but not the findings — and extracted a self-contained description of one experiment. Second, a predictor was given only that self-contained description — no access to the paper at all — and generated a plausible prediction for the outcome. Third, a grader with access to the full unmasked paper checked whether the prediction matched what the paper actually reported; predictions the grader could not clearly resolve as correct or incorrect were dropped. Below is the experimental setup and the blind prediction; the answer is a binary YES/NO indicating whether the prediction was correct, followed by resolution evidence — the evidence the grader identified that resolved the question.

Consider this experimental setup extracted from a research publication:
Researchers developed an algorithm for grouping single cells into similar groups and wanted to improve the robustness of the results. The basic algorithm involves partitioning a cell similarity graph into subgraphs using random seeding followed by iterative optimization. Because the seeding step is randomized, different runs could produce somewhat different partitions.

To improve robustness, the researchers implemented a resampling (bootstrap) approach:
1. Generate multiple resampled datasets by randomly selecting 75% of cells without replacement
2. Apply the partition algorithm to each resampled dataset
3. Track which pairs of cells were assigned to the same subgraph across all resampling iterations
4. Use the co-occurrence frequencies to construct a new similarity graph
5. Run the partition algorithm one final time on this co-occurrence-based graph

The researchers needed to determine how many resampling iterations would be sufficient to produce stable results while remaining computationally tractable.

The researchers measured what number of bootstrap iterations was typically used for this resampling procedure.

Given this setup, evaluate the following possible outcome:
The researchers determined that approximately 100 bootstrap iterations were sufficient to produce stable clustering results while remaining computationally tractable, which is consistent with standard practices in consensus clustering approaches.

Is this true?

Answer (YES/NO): NO